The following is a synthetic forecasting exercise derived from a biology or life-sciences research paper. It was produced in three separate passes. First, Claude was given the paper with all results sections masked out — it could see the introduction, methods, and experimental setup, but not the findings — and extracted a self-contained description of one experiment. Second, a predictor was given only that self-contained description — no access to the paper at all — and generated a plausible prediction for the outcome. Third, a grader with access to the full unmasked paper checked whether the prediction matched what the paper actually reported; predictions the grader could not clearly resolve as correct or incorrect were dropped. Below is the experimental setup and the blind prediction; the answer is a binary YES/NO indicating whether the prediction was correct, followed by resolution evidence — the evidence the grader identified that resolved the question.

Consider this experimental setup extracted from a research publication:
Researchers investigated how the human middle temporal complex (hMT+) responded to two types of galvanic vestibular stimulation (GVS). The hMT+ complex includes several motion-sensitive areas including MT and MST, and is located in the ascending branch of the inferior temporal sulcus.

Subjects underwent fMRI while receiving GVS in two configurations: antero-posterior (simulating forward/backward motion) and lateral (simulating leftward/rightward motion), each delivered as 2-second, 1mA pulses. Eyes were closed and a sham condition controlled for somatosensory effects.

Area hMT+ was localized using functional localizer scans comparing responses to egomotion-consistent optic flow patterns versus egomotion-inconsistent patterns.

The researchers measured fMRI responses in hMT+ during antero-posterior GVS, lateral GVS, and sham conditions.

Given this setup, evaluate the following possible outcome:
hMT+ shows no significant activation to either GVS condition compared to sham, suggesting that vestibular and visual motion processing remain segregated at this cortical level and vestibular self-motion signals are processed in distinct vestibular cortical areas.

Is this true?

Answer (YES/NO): NO